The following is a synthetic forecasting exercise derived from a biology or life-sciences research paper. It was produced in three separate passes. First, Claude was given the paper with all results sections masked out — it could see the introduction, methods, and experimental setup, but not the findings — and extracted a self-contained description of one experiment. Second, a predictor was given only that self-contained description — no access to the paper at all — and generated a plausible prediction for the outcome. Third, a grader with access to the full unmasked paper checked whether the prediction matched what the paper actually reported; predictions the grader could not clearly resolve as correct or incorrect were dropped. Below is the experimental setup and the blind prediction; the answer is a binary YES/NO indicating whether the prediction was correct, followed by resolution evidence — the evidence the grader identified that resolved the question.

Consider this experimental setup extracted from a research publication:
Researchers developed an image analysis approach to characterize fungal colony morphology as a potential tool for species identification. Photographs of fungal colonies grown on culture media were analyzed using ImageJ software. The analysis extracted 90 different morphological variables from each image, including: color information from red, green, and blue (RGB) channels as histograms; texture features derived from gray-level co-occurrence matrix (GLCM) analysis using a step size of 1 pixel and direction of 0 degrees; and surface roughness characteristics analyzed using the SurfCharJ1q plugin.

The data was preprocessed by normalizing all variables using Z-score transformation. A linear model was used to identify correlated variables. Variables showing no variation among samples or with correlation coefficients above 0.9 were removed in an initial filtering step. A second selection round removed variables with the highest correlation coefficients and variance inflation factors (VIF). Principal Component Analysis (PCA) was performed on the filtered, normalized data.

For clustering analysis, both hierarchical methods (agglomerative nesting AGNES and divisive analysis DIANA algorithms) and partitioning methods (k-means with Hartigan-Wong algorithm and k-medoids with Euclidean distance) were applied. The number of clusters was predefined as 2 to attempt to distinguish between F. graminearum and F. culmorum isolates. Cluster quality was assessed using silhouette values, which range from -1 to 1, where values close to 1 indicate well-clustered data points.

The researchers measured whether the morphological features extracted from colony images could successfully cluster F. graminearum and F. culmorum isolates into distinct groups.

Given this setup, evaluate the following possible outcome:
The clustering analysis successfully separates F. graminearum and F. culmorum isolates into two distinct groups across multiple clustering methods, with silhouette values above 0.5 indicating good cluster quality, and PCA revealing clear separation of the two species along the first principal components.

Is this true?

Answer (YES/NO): NO